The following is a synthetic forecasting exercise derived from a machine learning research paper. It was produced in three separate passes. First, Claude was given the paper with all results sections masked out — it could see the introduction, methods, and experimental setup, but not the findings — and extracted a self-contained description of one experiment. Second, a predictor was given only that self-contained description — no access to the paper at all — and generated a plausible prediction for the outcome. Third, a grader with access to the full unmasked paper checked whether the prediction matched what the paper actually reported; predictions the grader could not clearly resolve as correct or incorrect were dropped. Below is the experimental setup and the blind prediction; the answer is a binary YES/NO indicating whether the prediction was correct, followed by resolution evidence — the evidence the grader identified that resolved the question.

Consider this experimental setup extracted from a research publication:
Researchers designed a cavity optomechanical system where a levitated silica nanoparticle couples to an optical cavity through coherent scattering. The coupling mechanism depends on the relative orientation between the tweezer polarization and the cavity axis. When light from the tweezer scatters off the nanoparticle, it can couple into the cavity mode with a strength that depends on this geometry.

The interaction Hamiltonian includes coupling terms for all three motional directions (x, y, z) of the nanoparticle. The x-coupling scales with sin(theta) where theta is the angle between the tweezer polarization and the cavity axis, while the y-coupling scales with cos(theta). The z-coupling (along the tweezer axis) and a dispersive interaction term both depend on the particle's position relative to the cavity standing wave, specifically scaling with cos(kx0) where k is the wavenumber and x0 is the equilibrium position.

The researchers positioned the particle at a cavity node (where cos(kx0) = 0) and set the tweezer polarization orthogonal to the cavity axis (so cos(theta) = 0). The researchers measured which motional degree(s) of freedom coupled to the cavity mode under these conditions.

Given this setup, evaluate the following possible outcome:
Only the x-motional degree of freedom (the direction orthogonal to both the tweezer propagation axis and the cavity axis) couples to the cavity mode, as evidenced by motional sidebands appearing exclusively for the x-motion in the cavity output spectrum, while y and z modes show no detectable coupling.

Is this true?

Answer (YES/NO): NO